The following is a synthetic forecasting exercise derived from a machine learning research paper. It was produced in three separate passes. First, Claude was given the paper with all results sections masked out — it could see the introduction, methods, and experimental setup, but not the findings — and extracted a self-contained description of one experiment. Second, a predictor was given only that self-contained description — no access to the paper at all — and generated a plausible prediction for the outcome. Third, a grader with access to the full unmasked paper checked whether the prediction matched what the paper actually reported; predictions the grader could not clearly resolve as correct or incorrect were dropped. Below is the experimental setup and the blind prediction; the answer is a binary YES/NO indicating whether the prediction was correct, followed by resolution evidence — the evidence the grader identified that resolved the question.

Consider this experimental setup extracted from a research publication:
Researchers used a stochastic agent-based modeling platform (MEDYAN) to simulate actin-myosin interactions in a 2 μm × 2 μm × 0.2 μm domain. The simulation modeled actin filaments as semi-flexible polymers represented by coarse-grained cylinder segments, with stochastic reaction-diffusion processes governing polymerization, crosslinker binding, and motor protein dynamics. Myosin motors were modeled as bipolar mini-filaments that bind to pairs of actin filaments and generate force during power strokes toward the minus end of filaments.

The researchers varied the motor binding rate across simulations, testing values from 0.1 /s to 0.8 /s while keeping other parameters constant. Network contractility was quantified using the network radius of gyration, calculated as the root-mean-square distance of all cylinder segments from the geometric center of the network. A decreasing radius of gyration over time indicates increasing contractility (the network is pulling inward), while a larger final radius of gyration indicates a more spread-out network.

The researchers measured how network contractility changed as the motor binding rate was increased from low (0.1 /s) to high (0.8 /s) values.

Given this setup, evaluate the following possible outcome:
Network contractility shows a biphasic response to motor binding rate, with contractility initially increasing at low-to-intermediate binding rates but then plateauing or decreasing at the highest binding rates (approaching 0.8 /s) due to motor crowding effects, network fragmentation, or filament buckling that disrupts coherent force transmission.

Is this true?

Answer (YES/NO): NO